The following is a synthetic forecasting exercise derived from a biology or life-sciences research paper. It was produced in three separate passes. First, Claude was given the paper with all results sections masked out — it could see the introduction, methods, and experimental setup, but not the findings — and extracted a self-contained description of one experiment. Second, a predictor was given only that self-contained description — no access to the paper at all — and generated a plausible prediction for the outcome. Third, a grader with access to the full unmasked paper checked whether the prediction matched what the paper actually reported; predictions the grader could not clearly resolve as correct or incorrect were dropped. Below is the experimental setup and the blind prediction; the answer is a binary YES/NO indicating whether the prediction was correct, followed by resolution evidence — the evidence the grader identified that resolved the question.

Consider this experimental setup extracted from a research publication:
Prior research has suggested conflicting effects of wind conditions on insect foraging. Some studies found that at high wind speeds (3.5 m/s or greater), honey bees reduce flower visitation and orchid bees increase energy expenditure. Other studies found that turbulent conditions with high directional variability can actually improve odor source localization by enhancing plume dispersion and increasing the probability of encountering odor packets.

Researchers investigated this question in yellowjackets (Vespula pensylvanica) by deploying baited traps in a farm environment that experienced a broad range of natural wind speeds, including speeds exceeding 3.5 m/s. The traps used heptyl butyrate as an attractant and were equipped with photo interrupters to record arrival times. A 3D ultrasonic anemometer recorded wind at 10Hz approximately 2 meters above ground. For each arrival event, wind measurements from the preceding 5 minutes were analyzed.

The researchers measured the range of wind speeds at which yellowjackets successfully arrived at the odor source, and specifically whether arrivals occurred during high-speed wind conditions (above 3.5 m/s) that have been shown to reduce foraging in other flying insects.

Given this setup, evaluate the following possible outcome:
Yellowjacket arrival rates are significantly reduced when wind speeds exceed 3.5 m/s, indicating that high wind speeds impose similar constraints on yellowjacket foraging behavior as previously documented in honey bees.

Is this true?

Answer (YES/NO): NO